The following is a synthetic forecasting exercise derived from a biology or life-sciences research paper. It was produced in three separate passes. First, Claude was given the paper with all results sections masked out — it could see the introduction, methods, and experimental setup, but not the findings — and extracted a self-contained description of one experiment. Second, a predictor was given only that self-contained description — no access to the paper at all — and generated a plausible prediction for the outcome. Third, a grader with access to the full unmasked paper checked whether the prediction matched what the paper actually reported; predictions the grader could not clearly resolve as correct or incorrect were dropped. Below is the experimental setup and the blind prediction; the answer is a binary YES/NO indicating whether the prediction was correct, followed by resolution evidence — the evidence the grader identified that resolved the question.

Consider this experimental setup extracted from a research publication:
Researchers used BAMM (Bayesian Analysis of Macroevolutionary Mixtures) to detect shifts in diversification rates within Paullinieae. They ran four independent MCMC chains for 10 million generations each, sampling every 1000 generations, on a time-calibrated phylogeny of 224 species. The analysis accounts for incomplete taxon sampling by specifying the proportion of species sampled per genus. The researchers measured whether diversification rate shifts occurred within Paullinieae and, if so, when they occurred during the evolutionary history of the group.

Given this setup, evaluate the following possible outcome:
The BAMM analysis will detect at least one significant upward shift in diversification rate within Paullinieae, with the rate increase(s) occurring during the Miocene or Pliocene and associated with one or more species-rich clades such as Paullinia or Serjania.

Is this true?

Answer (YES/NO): YES